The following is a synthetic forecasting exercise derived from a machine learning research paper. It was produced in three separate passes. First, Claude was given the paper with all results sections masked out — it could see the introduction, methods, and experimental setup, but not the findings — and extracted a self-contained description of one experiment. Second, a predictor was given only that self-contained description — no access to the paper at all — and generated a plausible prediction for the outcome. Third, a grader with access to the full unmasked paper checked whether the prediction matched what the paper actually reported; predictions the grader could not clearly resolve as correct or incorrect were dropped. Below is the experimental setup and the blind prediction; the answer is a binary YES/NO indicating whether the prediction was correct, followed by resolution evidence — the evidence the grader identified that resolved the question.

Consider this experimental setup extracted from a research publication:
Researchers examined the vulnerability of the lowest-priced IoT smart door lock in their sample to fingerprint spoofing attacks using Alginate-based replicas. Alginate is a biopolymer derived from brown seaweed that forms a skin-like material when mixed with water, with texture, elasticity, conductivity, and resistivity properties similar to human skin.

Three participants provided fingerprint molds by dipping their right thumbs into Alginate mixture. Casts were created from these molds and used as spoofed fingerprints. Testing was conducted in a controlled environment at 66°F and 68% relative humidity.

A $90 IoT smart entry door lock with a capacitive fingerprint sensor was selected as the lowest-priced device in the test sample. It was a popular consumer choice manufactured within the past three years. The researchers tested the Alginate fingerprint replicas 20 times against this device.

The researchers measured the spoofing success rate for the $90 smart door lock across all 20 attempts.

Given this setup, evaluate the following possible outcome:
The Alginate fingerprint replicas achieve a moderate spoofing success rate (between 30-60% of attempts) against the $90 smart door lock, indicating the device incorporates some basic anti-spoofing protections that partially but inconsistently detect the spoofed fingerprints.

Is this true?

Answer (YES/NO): NO